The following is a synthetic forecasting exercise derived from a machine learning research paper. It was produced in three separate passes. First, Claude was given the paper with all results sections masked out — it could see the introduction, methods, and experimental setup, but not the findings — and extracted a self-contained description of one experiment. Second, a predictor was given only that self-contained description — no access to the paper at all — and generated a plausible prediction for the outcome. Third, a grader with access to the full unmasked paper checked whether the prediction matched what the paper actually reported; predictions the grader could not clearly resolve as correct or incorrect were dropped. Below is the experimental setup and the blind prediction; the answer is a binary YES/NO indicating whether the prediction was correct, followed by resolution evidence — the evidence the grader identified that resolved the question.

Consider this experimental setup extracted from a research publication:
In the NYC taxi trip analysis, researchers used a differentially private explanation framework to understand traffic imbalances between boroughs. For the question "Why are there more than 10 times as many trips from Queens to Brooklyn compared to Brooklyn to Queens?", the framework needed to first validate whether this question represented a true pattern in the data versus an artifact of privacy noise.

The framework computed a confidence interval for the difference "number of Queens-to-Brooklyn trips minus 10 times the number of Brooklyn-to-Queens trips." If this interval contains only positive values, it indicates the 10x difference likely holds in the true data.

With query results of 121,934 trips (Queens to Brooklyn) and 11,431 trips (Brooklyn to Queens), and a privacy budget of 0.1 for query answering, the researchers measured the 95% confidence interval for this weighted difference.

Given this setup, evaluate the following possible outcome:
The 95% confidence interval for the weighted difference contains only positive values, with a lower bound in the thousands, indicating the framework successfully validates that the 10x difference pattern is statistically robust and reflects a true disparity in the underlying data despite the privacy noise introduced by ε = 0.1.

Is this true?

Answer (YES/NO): YES